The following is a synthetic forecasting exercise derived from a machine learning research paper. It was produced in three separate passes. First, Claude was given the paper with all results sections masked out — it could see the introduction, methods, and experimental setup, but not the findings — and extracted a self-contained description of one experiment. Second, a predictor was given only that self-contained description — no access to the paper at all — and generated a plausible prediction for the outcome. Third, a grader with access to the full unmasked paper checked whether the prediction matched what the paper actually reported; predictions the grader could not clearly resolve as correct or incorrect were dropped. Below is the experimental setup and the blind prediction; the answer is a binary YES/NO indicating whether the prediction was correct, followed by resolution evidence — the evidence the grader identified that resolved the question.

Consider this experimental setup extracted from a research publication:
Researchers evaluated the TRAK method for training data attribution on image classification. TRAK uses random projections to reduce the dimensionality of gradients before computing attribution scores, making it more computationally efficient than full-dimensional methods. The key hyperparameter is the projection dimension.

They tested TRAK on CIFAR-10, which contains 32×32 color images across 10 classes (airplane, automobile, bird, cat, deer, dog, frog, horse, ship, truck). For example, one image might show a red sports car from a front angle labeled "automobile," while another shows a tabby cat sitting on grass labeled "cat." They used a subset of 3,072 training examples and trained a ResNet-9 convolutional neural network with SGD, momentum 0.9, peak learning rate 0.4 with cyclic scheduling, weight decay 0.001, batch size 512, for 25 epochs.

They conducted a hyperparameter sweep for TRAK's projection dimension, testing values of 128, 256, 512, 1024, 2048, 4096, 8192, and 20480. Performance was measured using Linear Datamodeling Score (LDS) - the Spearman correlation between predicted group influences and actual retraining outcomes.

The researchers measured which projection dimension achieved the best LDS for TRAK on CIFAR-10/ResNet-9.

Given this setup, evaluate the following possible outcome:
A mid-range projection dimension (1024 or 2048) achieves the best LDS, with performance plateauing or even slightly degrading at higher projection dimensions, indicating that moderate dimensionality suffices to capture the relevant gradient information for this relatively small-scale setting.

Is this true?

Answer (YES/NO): NO